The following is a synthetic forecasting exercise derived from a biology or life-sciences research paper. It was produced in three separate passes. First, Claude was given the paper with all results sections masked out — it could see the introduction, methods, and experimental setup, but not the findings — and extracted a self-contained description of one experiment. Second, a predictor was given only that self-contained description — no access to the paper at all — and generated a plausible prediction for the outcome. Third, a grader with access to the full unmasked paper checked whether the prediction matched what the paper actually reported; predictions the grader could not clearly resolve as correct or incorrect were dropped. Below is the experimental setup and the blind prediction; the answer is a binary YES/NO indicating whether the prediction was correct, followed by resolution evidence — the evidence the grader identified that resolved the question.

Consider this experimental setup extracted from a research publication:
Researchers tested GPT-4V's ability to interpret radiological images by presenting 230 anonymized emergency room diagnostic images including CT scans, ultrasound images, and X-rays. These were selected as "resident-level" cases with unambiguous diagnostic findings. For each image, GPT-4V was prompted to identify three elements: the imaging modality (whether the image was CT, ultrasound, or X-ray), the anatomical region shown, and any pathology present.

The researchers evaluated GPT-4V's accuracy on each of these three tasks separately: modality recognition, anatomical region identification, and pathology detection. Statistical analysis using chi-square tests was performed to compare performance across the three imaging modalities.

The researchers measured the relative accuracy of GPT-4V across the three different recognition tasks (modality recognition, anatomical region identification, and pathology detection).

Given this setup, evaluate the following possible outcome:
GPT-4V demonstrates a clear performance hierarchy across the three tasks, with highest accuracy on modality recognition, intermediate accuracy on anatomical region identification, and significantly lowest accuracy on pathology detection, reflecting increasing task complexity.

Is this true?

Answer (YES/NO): YES